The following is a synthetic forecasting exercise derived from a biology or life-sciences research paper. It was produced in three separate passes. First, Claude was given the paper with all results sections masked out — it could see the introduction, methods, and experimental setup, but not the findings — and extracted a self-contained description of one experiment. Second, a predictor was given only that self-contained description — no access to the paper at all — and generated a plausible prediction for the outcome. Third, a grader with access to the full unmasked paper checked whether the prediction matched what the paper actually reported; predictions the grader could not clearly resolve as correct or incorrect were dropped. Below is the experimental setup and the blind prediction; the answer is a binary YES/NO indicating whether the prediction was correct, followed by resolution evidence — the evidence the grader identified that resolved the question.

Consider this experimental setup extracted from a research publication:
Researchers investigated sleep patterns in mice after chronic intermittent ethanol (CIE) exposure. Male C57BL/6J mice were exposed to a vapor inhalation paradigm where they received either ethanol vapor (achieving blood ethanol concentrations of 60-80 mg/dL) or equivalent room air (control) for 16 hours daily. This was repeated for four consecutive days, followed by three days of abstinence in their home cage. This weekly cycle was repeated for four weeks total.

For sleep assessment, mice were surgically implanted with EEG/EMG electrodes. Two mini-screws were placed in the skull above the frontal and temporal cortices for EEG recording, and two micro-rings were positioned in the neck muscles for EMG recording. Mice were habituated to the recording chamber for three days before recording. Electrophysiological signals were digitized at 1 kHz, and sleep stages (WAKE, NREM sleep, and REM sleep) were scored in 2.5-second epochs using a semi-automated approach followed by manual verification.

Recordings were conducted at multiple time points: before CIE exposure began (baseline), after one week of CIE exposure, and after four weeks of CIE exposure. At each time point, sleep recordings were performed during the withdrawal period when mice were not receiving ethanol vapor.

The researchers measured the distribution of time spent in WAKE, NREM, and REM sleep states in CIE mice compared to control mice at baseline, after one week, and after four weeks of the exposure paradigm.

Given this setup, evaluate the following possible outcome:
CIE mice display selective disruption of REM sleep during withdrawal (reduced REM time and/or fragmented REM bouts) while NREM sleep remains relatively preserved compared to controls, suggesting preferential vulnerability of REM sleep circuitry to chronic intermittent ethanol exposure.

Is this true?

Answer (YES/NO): NO